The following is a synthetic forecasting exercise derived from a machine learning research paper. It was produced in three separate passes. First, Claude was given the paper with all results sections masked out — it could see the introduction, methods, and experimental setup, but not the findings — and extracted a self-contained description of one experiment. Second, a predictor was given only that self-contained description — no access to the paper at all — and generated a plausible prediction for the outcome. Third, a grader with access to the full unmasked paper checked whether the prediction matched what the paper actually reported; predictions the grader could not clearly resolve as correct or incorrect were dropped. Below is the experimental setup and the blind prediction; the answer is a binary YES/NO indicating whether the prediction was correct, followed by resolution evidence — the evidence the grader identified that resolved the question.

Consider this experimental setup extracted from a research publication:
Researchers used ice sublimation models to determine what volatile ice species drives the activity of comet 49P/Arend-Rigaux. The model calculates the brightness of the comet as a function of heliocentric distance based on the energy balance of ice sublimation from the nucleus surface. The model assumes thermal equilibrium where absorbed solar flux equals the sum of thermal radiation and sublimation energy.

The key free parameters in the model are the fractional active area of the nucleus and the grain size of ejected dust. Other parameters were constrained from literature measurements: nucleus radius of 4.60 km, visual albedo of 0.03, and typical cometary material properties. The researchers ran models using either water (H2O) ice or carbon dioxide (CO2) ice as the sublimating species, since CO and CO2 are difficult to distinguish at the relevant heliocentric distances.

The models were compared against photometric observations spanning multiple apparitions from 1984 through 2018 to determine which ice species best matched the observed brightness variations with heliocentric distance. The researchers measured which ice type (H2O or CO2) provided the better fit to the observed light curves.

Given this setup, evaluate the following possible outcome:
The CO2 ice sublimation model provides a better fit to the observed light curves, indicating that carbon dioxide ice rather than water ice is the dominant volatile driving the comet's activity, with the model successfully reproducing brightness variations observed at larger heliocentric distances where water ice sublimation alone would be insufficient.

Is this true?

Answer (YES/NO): NO